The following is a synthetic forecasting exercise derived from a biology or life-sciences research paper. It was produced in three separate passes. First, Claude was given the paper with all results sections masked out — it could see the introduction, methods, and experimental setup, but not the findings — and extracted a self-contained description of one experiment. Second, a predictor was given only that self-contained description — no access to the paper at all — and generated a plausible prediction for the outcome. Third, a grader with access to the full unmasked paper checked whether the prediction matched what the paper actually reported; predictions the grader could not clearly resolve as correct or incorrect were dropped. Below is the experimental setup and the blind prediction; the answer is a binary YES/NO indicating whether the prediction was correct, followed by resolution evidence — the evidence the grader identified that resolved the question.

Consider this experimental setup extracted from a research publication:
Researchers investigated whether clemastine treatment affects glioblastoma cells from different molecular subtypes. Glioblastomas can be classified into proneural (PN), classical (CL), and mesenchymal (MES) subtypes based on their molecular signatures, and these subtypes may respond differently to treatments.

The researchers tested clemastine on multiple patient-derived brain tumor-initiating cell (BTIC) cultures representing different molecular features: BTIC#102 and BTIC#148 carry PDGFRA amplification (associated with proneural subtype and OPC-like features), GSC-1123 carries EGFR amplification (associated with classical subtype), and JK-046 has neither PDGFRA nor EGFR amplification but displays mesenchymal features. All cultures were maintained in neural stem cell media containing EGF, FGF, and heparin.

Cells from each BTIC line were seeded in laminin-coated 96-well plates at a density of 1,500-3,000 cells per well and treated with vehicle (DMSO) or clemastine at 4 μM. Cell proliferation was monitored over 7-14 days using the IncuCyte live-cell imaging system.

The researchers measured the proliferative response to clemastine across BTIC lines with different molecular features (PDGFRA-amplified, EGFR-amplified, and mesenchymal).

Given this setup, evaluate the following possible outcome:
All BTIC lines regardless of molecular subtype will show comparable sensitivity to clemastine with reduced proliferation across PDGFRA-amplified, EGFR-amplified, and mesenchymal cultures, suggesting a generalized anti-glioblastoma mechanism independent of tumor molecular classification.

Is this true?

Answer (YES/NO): YES